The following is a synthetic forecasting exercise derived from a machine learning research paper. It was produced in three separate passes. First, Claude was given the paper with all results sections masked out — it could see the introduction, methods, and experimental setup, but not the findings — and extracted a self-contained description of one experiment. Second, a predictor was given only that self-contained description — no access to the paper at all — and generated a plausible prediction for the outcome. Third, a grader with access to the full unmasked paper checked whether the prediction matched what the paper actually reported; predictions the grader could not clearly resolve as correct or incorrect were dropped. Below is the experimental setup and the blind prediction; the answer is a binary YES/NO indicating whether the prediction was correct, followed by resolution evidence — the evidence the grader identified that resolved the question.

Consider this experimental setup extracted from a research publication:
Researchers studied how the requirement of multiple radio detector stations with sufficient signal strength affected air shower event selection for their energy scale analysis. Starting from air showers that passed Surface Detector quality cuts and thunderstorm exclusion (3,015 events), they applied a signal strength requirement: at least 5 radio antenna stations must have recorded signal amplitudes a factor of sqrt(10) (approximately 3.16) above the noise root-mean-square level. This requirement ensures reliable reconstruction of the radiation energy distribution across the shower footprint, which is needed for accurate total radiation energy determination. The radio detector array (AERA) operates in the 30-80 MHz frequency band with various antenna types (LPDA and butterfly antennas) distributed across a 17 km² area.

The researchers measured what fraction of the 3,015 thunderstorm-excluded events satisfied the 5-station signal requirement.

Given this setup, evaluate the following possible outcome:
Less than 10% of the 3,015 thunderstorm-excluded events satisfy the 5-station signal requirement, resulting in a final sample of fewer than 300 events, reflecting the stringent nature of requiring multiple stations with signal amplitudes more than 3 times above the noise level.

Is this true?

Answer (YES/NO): NO